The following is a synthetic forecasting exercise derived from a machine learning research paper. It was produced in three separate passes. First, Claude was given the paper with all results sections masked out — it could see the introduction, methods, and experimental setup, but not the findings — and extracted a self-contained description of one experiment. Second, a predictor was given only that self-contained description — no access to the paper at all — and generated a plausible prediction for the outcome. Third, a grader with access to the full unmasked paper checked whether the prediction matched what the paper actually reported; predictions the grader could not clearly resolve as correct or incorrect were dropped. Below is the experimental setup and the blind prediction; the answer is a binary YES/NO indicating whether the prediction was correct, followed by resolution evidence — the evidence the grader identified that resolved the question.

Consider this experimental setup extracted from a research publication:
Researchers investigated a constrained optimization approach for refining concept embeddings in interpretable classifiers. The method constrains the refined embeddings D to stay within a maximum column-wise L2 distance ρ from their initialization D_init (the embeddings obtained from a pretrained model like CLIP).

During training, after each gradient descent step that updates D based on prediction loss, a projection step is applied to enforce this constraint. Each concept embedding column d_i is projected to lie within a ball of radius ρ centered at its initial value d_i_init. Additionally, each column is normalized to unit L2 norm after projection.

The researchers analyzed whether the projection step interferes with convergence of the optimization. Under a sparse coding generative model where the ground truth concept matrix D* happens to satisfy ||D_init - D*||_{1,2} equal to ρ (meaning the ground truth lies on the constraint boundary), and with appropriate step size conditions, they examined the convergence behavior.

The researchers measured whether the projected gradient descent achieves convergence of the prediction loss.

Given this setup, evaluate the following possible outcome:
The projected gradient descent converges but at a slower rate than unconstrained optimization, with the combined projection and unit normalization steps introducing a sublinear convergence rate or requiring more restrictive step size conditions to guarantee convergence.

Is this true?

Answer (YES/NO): NO